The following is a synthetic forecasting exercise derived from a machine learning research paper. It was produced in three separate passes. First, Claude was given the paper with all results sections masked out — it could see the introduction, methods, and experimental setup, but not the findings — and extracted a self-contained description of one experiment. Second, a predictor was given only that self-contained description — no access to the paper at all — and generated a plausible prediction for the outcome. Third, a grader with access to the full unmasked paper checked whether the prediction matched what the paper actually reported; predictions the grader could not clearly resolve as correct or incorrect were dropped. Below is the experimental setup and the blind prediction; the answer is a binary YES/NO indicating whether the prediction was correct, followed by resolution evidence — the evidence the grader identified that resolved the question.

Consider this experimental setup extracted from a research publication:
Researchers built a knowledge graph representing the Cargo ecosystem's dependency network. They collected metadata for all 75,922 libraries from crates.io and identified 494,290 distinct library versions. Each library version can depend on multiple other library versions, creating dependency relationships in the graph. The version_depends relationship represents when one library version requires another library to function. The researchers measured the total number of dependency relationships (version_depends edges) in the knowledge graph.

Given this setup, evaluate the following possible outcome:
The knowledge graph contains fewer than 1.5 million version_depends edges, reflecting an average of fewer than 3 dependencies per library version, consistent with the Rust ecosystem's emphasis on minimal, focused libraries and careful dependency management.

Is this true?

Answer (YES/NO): NO